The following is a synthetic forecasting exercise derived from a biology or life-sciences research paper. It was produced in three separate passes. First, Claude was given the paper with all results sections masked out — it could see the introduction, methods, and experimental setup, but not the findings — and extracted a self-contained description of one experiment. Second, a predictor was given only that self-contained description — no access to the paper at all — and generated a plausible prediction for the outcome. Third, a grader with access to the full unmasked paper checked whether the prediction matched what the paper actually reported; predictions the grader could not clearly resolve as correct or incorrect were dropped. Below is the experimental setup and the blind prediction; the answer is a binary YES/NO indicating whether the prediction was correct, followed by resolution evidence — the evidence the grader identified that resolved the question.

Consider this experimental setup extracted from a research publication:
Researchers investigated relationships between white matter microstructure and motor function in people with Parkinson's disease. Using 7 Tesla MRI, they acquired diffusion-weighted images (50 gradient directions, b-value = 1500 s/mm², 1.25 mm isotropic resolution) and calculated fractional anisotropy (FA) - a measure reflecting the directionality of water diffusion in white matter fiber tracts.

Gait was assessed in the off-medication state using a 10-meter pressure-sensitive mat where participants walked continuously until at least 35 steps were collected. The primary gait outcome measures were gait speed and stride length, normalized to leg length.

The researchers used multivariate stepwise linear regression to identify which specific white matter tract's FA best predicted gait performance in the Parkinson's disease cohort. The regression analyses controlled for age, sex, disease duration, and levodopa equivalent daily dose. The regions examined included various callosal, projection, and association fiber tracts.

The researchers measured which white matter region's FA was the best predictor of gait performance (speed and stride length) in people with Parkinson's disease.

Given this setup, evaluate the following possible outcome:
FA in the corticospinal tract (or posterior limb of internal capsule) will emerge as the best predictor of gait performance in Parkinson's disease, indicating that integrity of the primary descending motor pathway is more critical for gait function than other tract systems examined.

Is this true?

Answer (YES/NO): NO